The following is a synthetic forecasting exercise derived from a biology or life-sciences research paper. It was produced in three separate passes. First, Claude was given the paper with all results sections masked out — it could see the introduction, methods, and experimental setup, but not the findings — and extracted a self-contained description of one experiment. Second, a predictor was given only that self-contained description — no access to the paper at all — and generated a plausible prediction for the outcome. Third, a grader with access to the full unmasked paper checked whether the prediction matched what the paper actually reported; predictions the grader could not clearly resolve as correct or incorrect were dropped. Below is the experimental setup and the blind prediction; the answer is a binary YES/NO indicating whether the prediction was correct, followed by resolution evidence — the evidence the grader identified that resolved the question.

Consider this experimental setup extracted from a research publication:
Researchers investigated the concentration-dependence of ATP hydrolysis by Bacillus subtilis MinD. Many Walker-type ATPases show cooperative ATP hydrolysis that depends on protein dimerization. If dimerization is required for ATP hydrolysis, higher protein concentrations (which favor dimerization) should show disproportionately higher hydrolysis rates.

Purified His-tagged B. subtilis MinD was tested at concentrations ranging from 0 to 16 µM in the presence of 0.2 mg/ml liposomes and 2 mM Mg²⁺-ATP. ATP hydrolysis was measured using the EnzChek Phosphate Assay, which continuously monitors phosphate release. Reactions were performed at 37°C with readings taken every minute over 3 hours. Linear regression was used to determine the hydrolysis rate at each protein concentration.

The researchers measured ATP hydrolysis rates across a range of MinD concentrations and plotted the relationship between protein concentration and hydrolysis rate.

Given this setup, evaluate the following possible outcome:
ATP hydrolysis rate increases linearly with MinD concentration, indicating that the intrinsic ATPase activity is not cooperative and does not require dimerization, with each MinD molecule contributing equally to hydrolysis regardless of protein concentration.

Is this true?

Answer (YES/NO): YES